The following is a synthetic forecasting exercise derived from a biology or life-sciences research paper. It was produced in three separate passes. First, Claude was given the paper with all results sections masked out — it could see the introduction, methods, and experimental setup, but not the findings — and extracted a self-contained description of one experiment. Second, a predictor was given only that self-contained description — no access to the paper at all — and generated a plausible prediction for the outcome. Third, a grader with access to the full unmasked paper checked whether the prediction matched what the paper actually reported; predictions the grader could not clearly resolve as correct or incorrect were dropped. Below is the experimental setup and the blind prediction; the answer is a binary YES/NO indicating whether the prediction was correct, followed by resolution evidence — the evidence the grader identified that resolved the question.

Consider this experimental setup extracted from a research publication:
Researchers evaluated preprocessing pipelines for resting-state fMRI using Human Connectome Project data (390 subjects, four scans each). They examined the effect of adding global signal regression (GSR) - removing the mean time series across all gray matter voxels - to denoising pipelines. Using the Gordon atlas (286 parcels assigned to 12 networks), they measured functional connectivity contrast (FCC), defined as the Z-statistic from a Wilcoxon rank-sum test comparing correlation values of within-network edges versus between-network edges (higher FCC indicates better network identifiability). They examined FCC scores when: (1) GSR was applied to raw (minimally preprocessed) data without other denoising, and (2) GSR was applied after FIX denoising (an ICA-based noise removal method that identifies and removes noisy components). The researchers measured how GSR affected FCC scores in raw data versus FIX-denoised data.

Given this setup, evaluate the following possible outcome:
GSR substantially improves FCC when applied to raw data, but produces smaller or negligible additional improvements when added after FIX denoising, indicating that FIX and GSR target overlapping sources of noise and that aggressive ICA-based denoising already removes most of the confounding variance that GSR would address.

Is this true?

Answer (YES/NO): NO